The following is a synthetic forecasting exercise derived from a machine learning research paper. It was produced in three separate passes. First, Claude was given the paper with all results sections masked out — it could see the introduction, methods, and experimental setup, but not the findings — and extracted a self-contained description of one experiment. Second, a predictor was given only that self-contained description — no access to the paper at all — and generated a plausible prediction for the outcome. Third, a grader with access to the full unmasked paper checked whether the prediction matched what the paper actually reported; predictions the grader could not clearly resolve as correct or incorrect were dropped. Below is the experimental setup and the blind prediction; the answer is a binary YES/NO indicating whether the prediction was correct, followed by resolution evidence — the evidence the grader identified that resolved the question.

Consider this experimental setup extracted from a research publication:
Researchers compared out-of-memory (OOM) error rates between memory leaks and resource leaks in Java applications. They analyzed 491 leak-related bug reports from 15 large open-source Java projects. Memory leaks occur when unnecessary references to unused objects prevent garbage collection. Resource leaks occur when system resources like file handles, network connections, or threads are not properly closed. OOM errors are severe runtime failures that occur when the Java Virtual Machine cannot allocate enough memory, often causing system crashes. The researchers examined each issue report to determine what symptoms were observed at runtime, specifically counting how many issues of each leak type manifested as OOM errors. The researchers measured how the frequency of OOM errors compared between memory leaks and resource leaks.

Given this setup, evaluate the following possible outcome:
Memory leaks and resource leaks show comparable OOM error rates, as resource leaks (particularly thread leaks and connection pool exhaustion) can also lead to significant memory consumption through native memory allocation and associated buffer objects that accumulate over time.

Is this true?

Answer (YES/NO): NO